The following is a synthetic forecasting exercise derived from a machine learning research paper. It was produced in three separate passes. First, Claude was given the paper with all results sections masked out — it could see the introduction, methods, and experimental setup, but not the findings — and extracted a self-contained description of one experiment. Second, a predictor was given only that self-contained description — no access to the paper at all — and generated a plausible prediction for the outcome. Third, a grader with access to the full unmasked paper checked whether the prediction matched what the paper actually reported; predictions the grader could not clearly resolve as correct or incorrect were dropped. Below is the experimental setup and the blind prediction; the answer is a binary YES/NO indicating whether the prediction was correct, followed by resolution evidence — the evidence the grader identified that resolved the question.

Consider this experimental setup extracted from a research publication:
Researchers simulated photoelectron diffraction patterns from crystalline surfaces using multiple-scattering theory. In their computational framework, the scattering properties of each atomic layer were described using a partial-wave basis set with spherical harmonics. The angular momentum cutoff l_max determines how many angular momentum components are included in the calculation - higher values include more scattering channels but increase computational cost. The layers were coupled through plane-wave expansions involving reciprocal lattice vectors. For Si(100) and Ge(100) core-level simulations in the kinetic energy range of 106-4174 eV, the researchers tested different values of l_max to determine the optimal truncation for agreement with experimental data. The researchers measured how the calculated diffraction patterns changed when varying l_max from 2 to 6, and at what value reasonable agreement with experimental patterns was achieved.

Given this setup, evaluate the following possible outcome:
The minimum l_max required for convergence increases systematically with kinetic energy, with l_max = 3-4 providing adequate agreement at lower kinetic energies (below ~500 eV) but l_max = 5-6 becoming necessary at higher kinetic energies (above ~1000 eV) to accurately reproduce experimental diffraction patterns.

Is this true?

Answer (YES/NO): NO